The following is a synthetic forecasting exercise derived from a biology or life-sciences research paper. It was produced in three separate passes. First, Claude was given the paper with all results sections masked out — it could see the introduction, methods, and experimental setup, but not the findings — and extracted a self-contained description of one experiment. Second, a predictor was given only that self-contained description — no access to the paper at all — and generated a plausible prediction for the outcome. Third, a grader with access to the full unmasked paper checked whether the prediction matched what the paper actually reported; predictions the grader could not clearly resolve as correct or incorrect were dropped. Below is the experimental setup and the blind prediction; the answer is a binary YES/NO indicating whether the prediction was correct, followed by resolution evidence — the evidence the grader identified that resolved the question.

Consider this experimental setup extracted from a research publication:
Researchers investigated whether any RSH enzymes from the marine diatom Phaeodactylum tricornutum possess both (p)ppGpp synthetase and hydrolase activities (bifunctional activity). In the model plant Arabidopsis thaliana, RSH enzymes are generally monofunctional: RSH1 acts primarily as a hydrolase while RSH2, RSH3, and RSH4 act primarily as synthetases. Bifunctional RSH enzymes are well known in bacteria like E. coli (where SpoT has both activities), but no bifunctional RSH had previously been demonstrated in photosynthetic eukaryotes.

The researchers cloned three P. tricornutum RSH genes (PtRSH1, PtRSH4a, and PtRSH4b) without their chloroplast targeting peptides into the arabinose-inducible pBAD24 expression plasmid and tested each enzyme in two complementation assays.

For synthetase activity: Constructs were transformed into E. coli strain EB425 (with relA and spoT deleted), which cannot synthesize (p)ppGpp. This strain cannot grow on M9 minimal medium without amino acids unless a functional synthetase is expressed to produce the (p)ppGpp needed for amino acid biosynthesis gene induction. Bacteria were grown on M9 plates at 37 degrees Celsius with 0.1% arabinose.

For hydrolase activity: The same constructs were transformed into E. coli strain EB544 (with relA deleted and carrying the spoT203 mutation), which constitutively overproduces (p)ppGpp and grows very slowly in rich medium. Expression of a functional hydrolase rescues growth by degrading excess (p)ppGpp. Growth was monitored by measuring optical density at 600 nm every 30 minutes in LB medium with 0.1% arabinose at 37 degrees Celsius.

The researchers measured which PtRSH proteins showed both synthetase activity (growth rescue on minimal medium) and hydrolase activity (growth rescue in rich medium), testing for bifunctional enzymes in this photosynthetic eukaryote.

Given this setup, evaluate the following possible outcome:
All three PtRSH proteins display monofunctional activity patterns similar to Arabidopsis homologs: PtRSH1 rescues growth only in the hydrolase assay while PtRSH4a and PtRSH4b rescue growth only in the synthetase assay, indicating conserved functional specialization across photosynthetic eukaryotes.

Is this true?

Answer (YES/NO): NO